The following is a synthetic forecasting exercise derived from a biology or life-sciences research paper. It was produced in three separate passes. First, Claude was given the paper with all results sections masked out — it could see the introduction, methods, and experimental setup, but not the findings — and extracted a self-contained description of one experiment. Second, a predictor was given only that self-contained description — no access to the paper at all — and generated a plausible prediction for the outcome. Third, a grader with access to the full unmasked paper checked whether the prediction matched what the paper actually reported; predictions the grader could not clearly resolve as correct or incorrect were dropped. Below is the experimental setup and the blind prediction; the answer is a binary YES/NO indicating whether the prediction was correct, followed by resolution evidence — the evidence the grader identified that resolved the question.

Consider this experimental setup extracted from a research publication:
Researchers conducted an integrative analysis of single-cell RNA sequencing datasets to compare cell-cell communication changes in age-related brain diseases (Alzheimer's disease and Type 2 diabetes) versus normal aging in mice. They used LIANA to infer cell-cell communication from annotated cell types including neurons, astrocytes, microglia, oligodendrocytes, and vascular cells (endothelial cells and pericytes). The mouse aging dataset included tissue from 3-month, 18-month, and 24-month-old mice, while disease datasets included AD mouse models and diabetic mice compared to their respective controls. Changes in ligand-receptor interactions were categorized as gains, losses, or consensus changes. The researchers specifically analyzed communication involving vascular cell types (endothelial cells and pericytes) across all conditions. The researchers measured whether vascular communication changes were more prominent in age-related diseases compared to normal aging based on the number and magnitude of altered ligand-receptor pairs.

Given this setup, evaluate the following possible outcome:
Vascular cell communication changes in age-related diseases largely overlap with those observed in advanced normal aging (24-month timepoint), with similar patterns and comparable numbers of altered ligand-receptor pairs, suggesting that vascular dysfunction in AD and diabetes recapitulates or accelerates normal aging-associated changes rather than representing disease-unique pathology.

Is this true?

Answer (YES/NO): NO